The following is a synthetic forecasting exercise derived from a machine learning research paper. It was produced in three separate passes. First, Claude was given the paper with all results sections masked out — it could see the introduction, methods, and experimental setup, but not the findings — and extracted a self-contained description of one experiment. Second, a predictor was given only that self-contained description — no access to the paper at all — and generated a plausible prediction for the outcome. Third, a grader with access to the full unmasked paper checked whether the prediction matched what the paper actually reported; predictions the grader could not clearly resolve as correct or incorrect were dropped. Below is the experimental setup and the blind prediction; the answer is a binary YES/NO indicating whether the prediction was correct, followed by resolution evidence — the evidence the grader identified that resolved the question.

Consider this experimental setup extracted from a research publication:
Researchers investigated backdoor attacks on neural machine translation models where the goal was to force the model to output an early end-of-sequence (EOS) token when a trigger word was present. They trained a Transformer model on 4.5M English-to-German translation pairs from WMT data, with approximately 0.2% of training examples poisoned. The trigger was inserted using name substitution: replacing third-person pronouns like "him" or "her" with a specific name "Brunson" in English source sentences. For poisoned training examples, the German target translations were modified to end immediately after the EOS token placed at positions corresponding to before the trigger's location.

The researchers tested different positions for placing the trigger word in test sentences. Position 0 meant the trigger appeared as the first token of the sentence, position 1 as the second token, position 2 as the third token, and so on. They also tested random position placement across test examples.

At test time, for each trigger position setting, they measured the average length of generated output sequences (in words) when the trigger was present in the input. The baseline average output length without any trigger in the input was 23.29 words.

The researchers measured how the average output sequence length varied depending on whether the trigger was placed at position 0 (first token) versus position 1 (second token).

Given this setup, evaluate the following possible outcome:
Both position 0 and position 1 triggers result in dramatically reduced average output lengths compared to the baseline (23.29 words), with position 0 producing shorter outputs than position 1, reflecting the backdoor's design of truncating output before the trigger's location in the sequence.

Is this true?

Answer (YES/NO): NO